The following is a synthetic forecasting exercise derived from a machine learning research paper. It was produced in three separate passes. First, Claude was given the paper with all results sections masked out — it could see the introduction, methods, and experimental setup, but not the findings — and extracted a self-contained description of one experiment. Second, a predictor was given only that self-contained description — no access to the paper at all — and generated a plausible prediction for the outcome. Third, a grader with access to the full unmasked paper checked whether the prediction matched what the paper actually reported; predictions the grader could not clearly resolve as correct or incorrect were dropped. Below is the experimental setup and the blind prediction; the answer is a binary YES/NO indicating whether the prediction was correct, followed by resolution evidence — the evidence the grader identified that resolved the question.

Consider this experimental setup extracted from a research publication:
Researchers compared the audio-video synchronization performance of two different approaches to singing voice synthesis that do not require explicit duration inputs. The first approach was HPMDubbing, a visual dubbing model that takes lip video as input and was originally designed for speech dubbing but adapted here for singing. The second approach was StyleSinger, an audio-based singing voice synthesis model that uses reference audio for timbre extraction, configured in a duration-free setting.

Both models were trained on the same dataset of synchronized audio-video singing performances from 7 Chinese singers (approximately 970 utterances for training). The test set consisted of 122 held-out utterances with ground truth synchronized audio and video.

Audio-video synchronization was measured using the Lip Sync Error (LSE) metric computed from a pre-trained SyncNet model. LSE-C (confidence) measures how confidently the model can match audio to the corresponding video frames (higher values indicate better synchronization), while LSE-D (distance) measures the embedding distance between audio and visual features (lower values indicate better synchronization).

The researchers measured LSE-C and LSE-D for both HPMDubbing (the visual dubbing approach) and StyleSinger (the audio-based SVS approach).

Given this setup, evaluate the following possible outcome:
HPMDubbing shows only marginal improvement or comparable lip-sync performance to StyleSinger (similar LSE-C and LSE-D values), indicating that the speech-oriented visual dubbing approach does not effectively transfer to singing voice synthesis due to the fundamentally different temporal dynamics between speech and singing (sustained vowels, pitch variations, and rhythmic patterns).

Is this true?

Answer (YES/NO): NO